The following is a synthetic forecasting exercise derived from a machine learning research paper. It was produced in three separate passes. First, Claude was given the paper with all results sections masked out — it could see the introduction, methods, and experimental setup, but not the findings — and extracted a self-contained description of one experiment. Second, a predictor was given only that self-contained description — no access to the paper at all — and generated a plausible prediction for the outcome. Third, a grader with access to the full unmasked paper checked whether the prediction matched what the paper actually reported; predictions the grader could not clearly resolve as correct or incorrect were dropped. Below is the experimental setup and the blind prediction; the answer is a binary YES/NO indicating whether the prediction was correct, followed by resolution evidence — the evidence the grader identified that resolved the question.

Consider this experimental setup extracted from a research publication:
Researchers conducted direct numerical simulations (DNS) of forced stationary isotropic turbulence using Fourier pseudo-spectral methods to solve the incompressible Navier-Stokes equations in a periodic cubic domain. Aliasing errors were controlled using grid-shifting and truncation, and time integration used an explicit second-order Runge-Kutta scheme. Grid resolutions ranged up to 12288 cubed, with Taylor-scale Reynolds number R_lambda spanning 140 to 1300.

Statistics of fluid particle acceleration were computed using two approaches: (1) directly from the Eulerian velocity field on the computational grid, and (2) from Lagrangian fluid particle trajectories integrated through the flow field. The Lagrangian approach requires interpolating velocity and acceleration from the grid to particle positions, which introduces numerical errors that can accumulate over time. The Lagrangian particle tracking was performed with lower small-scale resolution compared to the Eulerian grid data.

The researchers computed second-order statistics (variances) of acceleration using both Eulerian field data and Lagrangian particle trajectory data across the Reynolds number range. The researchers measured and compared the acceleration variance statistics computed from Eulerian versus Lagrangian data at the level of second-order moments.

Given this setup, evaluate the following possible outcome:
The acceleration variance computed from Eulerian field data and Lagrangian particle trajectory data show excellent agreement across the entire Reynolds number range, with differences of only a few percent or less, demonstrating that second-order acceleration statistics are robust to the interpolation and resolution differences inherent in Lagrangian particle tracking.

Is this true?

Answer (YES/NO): YES